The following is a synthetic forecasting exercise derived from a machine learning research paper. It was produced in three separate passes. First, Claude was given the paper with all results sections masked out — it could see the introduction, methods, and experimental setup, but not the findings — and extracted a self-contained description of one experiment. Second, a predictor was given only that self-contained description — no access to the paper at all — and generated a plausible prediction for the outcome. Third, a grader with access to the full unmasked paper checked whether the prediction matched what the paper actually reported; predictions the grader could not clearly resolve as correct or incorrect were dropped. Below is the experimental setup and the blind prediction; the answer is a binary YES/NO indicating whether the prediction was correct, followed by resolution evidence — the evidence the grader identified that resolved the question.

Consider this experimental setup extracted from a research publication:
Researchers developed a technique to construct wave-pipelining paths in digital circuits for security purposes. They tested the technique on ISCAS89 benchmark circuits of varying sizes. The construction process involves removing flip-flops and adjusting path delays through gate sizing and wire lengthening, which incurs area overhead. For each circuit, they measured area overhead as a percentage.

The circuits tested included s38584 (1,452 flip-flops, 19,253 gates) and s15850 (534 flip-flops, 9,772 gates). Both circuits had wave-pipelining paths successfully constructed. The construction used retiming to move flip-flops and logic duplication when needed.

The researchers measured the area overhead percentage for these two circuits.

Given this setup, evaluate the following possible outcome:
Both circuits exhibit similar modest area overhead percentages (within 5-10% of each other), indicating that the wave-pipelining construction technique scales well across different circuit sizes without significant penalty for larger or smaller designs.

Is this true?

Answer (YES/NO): NO